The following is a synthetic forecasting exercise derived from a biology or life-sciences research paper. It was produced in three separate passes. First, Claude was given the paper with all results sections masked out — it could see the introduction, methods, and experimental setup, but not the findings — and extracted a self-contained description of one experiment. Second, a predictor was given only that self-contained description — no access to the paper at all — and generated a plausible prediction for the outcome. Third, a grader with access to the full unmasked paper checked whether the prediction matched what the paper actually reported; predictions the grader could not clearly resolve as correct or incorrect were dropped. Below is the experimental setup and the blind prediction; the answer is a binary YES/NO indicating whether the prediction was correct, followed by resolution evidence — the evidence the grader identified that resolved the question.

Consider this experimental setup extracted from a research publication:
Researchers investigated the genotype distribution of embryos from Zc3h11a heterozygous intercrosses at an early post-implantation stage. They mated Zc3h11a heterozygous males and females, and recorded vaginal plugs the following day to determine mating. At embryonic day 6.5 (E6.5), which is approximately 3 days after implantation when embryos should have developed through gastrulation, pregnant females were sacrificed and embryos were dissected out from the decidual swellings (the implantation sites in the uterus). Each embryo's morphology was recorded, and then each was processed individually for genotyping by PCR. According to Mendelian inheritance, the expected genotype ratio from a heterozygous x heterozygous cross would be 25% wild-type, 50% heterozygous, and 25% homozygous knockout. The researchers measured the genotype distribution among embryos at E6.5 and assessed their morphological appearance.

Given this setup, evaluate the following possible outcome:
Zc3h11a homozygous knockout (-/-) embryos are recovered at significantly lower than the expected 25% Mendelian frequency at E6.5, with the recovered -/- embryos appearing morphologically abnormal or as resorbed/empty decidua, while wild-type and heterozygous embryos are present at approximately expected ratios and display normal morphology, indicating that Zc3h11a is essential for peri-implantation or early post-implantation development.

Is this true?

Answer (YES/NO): YES